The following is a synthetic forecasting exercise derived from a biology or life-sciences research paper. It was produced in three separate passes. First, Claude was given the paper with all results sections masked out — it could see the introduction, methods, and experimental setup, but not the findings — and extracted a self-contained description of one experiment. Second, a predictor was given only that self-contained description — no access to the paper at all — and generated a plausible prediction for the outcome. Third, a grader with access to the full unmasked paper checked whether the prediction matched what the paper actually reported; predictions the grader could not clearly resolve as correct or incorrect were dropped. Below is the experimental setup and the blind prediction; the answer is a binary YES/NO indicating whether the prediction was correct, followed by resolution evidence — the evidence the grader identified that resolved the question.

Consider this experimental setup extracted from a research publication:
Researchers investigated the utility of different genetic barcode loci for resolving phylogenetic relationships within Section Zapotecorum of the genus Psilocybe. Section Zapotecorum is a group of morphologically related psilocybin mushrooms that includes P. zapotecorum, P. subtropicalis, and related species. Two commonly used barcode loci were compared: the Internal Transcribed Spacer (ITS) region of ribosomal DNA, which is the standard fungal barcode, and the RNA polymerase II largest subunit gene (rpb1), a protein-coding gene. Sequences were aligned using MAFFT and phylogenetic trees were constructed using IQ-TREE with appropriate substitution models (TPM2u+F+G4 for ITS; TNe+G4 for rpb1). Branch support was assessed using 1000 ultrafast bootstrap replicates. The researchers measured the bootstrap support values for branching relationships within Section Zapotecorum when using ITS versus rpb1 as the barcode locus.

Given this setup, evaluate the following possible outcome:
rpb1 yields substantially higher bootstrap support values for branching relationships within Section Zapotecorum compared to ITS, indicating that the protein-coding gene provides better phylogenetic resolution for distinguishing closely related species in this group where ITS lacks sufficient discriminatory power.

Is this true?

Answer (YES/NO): YES